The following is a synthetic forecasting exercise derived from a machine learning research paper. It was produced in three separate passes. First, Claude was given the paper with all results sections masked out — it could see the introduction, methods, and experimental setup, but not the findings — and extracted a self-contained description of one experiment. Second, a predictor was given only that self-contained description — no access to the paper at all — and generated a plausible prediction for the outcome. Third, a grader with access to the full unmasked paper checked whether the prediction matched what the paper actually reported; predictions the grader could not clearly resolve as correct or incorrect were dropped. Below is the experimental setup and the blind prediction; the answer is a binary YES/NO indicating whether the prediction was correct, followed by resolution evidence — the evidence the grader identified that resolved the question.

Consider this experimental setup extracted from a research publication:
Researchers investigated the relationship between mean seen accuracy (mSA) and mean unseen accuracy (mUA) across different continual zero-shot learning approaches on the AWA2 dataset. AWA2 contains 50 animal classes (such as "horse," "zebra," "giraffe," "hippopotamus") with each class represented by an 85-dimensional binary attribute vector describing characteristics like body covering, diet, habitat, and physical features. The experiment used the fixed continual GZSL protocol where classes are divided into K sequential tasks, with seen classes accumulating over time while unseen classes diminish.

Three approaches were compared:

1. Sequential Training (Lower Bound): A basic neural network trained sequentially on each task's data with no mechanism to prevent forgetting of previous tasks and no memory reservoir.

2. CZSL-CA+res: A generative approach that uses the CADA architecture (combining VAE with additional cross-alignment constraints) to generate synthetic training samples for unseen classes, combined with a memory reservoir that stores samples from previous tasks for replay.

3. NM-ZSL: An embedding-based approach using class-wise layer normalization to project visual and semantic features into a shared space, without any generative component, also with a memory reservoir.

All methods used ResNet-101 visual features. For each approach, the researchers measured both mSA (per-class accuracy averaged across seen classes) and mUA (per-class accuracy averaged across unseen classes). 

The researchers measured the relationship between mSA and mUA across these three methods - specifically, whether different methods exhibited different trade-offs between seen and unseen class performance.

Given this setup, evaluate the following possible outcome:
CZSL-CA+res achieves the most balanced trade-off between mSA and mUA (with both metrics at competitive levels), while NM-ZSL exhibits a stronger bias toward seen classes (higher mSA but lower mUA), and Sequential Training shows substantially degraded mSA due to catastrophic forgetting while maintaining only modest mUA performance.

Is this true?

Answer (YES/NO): NO